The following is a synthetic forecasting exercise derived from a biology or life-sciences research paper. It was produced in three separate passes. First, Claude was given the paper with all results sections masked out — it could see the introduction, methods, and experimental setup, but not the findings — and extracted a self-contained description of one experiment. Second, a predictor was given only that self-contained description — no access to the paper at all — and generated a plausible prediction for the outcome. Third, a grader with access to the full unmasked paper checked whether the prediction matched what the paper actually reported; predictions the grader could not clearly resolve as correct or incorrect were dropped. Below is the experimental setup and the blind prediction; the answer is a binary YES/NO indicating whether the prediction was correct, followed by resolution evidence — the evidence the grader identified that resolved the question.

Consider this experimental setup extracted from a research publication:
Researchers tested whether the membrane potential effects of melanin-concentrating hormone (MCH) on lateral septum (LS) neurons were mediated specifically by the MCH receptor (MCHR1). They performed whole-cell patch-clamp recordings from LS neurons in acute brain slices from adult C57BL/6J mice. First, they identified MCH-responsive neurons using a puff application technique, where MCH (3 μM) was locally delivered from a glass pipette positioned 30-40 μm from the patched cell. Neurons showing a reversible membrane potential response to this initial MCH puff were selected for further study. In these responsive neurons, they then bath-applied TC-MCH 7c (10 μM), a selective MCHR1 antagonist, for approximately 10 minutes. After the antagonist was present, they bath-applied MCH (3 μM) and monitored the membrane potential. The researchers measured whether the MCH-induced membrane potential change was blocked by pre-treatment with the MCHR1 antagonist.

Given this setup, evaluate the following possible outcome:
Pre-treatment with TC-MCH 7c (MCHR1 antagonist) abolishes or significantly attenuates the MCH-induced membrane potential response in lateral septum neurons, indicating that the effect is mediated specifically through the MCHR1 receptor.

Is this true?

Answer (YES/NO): YES